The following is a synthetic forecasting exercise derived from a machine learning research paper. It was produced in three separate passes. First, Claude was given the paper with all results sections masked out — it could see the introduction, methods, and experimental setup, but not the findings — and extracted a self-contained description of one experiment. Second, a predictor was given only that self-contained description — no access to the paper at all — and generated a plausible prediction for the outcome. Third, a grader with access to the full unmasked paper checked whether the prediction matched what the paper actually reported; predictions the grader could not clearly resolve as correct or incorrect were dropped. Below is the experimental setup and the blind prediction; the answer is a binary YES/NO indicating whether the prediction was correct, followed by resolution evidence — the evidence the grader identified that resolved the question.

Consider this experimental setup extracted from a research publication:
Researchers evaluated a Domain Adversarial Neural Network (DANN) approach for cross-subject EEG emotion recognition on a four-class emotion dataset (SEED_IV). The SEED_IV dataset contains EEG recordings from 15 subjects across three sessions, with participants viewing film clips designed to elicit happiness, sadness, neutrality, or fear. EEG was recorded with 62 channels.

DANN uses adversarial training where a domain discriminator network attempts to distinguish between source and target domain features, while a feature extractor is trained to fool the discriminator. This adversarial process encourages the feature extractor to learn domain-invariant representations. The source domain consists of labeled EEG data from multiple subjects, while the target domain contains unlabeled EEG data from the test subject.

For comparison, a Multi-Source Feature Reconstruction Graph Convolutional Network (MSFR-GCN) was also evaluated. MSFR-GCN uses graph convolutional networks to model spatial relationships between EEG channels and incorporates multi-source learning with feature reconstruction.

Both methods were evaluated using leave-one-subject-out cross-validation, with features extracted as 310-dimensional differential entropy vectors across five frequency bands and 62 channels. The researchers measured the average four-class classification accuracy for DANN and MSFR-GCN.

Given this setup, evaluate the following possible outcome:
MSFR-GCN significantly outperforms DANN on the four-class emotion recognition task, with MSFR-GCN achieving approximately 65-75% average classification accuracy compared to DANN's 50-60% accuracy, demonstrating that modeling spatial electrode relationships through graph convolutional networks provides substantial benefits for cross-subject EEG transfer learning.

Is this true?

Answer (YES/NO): YES